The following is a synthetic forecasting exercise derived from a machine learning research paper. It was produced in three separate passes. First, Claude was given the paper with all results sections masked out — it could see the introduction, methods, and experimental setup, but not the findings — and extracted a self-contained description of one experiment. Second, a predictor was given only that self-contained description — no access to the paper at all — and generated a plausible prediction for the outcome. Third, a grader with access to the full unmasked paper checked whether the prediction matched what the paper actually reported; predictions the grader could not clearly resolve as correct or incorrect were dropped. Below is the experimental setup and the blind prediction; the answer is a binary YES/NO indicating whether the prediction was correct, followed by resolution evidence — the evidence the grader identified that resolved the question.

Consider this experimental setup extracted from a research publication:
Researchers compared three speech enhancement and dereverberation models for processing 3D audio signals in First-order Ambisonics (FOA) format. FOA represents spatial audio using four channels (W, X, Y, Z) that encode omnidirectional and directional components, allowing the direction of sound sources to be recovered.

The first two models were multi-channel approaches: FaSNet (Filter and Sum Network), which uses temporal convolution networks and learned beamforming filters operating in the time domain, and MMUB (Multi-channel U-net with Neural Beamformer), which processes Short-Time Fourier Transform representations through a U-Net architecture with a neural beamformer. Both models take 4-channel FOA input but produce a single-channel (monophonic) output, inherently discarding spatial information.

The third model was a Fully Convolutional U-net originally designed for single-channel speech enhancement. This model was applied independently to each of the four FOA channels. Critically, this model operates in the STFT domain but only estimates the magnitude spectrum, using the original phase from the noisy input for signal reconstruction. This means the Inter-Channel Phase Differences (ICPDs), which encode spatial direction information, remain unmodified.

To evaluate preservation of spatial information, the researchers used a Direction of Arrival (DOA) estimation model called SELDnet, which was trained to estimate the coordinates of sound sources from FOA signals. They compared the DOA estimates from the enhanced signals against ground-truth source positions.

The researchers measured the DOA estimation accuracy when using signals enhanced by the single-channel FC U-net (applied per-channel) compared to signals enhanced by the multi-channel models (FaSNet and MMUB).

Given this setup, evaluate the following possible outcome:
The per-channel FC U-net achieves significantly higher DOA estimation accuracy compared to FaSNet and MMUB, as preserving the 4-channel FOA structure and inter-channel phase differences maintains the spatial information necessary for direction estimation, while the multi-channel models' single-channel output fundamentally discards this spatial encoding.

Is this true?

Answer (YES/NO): YES